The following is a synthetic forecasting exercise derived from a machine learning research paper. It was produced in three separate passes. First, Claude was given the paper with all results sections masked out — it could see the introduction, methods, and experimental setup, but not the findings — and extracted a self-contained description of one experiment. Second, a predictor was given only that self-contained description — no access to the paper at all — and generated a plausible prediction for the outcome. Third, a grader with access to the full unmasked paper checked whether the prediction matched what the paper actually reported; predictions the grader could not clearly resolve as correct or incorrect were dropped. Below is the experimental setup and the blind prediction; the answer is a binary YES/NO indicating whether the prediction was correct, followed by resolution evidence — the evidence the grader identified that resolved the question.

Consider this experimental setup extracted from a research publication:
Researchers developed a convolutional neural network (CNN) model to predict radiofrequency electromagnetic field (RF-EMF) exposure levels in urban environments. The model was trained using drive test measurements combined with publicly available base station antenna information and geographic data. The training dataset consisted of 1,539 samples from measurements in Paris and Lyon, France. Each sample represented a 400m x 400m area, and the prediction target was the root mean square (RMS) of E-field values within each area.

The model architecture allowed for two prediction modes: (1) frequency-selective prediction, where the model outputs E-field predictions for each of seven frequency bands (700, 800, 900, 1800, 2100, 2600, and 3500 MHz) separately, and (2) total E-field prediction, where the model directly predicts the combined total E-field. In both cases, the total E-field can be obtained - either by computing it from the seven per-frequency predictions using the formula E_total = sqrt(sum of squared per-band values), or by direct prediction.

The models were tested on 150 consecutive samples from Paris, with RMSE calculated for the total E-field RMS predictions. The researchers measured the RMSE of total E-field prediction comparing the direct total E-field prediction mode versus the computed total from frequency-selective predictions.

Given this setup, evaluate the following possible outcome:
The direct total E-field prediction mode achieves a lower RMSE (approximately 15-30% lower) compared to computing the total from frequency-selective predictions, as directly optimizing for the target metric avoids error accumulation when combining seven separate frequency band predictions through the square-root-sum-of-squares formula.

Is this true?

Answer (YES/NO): NO